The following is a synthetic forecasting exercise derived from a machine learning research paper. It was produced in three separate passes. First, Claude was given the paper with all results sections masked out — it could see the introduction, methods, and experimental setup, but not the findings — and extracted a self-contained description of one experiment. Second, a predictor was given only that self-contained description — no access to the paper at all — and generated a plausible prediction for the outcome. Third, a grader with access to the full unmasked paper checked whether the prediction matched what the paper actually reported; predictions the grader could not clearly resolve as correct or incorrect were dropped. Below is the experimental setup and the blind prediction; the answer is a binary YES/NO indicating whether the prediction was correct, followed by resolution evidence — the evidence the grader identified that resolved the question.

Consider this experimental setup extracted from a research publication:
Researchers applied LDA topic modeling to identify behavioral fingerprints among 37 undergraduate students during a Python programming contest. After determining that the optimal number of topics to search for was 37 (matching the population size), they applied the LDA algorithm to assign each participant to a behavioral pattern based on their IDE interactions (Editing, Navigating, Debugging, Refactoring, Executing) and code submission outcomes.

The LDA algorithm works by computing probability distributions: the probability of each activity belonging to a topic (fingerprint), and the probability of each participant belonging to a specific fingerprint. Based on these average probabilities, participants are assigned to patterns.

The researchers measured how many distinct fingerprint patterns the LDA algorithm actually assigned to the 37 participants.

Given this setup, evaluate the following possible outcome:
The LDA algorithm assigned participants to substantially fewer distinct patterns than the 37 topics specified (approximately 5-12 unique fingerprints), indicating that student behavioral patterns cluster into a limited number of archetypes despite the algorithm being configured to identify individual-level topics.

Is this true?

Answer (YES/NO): NO